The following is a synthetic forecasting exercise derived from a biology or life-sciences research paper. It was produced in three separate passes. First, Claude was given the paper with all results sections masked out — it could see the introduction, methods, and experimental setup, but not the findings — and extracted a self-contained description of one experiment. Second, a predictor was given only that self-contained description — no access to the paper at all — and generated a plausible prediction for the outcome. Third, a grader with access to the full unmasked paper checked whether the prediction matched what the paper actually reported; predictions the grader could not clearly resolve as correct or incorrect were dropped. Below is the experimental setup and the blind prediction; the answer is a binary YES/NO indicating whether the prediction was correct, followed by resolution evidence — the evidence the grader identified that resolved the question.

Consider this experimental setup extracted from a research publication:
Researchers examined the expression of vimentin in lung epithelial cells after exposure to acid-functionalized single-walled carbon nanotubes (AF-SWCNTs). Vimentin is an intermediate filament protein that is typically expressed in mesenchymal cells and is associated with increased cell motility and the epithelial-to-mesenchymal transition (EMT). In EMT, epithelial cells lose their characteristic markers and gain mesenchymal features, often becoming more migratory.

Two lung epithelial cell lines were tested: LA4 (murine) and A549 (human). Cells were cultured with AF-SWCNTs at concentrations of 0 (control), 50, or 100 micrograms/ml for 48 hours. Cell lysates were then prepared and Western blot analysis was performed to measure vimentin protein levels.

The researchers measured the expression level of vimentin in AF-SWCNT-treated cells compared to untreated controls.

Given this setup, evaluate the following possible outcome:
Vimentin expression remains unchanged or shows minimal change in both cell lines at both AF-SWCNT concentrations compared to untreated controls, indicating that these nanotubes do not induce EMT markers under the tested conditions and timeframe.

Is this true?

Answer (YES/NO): NO